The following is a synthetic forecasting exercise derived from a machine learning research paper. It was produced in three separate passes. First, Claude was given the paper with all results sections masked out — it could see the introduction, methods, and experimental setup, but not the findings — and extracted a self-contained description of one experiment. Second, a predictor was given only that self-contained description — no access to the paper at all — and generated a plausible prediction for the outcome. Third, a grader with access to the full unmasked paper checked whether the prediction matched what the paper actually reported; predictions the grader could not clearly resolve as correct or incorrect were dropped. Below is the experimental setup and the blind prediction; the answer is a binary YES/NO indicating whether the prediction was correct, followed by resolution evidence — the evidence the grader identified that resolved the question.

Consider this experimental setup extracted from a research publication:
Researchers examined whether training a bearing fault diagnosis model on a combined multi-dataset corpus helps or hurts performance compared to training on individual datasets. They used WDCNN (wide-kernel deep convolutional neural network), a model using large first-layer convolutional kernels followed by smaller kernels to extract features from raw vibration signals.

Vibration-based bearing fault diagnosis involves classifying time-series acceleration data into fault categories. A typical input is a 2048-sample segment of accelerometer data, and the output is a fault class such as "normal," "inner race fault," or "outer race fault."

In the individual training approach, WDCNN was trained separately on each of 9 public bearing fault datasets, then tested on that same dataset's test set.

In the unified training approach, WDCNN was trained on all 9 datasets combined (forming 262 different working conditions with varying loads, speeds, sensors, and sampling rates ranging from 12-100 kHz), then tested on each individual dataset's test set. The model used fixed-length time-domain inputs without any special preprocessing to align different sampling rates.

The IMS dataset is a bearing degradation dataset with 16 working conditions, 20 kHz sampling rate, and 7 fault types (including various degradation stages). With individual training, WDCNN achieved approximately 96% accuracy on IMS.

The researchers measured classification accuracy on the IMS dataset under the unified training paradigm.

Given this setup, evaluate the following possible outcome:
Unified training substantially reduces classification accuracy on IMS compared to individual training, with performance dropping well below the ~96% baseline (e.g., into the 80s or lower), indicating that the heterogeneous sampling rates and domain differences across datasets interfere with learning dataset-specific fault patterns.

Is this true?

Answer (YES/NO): NO